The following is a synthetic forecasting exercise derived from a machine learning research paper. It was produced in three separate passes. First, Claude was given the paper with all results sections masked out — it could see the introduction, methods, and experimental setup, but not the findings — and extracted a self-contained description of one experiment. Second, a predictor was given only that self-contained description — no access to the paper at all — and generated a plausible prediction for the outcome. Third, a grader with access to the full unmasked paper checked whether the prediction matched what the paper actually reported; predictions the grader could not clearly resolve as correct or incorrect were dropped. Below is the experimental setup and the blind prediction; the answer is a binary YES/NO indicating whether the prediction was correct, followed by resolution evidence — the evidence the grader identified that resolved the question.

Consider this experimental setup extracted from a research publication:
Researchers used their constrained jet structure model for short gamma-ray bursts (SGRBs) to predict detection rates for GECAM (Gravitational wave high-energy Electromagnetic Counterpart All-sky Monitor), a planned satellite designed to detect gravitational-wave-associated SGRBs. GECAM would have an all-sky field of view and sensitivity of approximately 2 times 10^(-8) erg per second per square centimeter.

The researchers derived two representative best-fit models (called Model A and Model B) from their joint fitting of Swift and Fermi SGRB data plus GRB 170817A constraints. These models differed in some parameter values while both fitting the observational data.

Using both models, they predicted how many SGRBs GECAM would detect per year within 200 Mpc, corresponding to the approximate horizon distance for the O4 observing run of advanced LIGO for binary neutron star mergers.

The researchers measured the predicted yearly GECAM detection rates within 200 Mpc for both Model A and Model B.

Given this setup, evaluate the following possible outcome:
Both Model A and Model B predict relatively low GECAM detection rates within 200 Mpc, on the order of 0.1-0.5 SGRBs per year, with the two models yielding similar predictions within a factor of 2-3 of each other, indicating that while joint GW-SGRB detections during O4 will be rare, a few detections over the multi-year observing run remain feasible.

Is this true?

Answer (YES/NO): NO